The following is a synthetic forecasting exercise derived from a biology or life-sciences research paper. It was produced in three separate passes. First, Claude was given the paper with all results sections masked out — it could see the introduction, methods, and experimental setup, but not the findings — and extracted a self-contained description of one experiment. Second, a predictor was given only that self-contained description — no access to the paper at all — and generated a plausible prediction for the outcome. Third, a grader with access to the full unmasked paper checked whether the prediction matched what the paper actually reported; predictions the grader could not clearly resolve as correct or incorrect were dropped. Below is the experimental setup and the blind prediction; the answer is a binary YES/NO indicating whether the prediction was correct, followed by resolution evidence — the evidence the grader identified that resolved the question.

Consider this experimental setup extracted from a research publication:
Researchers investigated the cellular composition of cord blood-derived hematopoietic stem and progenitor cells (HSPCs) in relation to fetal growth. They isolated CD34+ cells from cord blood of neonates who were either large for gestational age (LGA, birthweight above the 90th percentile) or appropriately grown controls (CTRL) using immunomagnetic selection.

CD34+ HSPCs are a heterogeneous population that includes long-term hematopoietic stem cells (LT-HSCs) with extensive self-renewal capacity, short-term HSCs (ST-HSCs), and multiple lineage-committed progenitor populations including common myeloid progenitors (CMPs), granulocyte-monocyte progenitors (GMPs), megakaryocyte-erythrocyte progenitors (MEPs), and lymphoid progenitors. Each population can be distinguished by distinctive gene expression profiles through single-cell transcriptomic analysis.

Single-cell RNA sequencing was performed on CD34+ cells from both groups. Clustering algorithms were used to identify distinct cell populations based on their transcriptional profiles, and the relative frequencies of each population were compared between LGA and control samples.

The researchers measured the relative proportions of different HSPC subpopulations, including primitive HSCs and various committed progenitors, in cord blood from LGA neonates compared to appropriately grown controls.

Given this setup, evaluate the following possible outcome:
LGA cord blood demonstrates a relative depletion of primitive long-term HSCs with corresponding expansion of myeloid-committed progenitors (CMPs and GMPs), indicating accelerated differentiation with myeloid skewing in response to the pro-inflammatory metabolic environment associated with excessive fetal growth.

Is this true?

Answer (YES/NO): NO